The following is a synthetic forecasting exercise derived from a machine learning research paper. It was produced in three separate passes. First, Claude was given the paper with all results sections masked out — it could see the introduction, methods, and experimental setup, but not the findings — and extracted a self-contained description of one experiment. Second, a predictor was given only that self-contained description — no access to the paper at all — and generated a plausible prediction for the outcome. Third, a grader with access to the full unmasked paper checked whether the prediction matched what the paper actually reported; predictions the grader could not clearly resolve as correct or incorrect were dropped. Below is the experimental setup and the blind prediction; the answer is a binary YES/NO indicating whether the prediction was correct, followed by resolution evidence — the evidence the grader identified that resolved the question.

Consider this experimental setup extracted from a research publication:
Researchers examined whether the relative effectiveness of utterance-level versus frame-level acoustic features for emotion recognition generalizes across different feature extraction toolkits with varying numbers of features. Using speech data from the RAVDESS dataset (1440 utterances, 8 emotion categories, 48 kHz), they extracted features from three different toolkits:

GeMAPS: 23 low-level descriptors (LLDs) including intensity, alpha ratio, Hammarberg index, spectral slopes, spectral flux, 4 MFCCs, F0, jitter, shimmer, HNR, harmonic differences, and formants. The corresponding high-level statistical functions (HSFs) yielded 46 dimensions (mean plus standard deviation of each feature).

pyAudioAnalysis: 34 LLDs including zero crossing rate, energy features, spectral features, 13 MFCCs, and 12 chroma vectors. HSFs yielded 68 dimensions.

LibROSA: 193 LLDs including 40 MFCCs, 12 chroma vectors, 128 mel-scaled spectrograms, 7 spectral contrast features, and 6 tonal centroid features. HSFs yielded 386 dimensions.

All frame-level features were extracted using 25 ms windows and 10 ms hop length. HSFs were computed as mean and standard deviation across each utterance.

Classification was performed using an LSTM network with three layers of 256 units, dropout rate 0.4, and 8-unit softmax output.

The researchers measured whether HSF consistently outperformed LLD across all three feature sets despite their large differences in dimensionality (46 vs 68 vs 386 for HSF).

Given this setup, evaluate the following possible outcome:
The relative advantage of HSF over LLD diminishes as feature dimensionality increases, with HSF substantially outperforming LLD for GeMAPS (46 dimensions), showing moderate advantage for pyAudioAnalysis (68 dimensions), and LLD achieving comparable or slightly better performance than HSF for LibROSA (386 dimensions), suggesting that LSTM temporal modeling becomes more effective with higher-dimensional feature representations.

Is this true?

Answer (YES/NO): NO